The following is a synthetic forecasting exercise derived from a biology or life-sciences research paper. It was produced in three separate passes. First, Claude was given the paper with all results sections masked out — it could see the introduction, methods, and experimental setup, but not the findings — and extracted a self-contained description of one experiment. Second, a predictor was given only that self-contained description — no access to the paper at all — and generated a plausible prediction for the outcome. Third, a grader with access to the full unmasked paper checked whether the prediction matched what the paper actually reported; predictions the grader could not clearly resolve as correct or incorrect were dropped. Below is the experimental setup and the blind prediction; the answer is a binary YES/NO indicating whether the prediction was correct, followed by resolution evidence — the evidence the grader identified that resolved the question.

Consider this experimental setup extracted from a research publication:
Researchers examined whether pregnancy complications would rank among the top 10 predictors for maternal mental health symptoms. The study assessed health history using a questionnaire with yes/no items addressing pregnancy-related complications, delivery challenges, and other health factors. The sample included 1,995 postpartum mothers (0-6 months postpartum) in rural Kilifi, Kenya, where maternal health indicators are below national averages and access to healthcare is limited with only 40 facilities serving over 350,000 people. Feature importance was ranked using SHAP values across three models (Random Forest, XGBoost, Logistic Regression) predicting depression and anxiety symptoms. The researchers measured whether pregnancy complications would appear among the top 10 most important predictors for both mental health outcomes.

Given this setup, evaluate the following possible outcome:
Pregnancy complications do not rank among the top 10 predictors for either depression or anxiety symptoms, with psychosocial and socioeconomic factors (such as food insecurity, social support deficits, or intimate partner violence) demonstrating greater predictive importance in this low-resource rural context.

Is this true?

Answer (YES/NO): NO